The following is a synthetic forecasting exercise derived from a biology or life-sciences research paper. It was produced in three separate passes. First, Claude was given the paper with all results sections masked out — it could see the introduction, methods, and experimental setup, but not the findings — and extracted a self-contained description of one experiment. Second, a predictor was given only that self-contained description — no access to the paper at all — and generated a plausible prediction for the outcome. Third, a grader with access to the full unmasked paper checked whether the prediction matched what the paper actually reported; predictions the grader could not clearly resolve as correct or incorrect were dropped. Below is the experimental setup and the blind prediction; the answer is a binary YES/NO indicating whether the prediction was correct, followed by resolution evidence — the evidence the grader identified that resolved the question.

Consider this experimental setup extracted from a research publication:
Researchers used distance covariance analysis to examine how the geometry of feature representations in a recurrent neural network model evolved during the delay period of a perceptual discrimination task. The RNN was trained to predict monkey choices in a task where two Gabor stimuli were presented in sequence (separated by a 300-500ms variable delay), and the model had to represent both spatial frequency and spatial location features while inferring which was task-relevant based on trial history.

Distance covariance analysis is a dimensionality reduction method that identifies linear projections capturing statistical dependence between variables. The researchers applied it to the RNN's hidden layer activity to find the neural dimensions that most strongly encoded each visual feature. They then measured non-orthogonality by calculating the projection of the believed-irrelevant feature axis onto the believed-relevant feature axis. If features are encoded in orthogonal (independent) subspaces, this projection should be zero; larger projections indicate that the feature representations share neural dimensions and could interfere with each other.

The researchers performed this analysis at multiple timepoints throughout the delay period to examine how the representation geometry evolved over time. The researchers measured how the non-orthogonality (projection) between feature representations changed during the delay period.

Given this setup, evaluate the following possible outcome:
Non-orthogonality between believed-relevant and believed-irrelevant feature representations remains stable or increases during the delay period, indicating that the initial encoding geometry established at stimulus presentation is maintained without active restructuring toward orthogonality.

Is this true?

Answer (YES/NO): YES